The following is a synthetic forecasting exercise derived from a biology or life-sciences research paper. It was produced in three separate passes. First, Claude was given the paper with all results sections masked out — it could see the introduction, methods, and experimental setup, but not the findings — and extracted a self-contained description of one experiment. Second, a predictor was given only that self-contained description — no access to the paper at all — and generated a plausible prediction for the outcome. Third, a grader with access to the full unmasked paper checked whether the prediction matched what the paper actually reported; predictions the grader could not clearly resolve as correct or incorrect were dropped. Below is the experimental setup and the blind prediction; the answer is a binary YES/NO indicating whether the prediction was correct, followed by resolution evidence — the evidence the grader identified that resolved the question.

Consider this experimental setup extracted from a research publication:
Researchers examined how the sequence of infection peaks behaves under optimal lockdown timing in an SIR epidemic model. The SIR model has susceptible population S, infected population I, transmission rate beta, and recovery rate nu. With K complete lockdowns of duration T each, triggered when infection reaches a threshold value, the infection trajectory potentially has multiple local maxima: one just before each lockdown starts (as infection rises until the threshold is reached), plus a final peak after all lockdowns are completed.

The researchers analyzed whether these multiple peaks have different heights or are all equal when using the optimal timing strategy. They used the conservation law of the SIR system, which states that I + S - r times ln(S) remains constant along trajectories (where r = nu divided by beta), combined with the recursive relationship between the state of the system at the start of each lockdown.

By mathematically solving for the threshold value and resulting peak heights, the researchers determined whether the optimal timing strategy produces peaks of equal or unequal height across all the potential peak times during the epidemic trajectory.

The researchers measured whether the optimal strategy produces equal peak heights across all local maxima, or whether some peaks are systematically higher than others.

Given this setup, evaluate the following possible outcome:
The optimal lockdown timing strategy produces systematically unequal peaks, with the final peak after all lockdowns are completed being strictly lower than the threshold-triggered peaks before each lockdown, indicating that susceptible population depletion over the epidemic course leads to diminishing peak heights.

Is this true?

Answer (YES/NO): NO